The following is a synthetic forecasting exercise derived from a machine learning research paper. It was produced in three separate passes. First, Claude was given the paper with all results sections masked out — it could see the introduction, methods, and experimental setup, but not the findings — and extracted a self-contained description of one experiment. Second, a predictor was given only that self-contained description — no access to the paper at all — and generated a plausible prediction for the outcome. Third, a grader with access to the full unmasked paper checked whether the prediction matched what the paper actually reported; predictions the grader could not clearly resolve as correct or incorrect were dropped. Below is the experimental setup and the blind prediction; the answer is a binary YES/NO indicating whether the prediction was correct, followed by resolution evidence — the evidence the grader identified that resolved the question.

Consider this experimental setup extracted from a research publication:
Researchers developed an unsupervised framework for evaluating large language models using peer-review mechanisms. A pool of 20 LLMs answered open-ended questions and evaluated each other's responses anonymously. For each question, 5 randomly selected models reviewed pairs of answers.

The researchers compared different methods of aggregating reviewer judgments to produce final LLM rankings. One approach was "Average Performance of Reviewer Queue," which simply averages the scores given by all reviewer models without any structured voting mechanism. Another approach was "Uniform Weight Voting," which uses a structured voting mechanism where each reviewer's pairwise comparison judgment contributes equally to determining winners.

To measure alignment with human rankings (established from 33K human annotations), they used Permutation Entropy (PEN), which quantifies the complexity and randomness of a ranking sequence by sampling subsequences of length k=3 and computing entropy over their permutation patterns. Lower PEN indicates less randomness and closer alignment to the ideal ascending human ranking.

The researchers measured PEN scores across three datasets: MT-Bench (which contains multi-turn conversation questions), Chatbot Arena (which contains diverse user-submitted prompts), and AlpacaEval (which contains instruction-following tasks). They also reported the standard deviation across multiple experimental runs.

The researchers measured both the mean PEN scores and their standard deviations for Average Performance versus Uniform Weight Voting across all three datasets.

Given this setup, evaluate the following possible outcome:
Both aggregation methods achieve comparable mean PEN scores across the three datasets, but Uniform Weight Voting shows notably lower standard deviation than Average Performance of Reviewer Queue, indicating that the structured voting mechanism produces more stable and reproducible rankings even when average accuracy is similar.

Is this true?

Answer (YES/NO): NO